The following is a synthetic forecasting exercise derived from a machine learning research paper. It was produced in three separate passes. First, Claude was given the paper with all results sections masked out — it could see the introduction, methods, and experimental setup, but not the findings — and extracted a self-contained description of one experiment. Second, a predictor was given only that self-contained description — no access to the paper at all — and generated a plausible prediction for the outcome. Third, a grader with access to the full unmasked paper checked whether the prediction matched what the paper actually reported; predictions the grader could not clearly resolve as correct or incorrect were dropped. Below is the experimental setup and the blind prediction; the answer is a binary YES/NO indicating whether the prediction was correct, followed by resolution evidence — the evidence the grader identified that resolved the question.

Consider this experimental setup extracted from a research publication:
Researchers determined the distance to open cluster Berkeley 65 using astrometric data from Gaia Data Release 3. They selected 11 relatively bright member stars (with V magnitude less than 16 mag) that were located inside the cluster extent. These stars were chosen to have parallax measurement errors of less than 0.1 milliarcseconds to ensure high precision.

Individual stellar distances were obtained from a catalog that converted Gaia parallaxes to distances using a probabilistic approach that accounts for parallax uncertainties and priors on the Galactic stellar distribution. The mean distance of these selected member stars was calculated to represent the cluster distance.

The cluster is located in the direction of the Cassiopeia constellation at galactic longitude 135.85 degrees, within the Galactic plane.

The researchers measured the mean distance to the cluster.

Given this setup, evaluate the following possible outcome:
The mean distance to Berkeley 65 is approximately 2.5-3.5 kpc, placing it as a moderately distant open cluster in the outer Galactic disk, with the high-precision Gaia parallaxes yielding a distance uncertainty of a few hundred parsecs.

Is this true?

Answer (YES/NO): NO